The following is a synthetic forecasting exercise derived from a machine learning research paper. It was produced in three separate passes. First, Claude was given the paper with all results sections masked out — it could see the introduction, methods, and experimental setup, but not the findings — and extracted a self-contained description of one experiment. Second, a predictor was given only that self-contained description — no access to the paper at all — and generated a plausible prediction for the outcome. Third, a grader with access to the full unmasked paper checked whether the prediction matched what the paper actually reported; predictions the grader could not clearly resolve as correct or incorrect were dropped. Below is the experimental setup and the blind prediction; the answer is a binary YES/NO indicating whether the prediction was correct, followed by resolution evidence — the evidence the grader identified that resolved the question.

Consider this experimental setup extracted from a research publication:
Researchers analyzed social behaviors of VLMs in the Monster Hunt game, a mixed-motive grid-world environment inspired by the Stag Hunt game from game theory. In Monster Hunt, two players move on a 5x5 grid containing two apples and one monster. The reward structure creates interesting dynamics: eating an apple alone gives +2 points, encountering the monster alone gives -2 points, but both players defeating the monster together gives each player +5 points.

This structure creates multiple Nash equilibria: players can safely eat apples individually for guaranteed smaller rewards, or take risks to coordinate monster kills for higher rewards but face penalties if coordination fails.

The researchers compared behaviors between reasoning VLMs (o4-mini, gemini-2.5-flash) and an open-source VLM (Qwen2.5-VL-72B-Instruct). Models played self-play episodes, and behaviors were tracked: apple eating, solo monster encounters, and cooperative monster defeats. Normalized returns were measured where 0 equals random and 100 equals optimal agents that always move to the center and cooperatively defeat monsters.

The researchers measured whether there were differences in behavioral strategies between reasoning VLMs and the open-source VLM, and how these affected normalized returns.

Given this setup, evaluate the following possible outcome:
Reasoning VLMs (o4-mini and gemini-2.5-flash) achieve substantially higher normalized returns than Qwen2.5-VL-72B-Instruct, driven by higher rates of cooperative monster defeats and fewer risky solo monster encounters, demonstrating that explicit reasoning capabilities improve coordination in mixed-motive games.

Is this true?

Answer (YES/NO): NO